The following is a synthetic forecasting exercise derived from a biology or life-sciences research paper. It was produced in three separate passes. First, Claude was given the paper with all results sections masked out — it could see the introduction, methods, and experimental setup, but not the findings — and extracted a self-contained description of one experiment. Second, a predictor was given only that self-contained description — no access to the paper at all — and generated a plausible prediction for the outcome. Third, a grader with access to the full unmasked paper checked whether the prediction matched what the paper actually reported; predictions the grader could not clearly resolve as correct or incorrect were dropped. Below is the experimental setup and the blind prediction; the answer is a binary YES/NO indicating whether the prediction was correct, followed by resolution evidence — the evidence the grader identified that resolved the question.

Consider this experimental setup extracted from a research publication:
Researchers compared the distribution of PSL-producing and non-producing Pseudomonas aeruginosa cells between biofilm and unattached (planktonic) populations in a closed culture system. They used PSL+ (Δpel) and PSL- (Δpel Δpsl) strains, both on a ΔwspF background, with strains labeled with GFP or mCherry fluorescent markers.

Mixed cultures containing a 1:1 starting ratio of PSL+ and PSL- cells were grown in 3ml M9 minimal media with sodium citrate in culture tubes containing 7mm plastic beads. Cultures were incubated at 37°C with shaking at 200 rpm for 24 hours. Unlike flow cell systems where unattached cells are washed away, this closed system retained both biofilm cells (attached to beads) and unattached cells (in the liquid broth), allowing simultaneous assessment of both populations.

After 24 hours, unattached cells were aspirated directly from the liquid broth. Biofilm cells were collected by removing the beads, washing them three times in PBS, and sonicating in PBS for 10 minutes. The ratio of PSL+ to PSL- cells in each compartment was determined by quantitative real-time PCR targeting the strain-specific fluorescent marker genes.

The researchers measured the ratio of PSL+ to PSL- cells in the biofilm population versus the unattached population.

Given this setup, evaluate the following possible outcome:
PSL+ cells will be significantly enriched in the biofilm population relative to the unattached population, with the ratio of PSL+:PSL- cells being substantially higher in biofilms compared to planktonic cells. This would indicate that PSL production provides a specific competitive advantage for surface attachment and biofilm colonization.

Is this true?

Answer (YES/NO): YES